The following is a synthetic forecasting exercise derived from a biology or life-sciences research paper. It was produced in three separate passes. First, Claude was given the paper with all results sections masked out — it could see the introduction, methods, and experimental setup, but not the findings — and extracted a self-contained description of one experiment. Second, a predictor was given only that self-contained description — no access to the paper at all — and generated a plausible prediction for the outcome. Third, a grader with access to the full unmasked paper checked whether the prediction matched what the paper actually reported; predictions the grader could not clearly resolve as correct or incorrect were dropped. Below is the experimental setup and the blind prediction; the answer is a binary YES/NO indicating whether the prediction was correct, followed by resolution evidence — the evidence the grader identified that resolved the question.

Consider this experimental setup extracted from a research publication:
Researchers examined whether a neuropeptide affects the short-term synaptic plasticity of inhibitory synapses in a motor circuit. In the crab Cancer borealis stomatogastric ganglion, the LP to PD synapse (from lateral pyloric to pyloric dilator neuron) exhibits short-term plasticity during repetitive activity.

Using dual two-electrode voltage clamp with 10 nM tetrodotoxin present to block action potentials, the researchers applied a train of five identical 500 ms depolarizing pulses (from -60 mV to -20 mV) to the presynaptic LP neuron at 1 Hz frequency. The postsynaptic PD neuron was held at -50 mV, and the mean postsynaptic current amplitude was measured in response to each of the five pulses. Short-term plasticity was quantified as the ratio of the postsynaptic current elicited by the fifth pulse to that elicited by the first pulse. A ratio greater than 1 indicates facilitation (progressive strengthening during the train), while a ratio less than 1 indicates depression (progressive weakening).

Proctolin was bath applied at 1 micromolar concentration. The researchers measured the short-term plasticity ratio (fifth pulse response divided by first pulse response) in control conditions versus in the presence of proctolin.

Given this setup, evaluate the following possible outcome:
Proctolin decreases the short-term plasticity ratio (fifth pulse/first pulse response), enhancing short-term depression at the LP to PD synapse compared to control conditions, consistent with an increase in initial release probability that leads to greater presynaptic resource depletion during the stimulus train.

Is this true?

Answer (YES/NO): NO